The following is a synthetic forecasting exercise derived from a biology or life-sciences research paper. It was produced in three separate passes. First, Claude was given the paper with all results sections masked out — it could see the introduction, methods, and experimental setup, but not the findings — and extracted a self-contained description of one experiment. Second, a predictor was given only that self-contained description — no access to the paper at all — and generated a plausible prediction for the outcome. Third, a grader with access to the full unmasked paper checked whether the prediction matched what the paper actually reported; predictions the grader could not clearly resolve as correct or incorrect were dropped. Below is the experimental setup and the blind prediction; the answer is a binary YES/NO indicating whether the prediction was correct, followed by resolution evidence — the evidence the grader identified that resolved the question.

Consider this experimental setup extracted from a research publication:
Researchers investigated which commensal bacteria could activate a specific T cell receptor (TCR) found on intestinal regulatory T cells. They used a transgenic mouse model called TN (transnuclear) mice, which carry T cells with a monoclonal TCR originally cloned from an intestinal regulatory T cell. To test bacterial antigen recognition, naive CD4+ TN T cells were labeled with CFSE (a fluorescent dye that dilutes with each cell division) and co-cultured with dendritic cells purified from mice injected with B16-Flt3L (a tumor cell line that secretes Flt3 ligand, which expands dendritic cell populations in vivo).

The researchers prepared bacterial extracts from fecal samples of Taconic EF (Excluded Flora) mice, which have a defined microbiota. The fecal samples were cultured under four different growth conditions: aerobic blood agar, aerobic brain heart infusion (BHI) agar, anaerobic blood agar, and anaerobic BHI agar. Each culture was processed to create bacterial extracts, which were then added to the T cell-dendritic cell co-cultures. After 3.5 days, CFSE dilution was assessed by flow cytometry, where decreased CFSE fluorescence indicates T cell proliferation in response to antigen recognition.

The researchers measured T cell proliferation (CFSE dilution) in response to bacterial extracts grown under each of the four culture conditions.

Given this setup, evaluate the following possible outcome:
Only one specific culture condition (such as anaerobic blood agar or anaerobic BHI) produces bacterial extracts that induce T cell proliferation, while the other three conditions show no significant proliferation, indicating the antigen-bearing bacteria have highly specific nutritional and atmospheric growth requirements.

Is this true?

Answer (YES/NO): NO